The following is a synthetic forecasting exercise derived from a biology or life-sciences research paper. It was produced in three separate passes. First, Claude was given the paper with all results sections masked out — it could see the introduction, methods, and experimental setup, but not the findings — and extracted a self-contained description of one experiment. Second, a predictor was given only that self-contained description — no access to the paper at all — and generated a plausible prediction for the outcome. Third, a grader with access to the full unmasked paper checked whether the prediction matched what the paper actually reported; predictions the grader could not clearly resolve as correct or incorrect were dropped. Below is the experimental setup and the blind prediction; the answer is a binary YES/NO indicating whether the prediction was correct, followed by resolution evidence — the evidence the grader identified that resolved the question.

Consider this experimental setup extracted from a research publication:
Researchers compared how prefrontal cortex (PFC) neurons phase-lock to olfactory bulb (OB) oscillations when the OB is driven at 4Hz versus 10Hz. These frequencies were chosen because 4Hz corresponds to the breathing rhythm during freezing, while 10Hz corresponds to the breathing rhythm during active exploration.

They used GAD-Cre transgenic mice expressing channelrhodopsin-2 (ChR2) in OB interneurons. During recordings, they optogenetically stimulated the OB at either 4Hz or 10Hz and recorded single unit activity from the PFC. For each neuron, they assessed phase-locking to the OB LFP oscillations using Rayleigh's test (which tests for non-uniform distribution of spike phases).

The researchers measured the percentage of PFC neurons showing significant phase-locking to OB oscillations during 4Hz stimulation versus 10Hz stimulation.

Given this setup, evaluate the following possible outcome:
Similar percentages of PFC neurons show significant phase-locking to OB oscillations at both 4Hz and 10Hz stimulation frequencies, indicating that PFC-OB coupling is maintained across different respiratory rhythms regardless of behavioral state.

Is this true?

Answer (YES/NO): NO